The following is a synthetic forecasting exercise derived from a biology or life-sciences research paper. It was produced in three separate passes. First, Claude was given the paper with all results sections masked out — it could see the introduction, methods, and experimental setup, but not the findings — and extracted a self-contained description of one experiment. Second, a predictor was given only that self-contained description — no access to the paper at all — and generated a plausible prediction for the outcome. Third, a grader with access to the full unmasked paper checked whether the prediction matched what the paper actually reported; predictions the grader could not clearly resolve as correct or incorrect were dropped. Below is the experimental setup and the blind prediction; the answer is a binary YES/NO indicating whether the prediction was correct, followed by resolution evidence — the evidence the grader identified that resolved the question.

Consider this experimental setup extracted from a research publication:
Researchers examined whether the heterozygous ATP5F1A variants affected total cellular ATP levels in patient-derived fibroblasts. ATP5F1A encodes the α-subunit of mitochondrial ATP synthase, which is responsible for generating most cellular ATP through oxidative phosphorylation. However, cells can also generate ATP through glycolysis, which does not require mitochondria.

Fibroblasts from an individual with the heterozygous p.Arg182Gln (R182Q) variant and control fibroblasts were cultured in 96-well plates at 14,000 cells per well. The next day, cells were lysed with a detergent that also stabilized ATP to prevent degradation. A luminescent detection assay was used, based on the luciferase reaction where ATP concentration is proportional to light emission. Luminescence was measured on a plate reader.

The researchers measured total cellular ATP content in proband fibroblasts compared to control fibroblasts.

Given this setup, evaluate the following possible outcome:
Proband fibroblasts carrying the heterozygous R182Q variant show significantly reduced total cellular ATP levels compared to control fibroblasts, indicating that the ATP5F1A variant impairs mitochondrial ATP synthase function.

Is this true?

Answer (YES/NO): YES